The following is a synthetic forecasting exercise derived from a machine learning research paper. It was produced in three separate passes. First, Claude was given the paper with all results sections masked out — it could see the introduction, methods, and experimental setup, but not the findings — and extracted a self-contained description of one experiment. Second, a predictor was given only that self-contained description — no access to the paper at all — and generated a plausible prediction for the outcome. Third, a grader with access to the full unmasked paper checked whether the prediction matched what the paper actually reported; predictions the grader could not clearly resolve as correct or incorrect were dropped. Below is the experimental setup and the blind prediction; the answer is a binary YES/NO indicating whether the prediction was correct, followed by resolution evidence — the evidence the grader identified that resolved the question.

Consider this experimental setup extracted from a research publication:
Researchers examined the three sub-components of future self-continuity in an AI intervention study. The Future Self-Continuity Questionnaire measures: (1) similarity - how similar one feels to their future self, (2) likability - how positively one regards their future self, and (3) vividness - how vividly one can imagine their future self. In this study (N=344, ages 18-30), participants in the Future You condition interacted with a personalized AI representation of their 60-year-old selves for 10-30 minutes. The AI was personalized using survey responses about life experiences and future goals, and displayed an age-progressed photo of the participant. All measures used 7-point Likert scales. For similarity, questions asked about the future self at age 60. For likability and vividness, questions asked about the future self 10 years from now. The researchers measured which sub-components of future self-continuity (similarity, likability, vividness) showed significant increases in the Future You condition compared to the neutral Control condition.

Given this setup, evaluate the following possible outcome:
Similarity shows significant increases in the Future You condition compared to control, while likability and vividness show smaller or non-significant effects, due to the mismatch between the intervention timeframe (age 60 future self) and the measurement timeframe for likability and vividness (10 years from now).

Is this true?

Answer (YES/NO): NO